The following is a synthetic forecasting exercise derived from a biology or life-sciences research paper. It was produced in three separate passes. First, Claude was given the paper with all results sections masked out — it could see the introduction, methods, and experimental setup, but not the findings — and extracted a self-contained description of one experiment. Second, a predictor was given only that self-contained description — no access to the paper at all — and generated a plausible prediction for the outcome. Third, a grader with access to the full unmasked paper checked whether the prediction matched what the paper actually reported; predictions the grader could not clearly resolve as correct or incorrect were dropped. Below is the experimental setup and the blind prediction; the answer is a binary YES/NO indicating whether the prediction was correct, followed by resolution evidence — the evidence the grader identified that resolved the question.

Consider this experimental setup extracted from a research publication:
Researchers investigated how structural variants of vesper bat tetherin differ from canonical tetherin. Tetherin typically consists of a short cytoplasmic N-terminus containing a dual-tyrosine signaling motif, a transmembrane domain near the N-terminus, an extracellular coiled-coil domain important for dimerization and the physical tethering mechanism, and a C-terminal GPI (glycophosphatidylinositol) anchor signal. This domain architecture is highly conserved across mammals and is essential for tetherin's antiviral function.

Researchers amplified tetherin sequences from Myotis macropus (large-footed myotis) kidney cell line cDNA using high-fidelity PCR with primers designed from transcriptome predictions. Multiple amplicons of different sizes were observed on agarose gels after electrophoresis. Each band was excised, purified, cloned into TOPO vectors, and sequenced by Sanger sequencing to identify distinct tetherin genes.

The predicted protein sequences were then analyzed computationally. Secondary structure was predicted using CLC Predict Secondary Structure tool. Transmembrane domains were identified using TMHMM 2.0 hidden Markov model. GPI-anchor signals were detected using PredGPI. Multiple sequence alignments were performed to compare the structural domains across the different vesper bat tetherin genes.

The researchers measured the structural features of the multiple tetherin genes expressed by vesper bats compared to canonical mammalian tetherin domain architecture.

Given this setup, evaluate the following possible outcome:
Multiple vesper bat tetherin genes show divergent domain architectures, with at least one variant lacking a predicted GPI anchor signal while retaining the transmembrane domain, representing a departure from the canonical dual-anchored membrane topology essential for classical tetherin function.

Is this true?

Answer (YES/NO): YES